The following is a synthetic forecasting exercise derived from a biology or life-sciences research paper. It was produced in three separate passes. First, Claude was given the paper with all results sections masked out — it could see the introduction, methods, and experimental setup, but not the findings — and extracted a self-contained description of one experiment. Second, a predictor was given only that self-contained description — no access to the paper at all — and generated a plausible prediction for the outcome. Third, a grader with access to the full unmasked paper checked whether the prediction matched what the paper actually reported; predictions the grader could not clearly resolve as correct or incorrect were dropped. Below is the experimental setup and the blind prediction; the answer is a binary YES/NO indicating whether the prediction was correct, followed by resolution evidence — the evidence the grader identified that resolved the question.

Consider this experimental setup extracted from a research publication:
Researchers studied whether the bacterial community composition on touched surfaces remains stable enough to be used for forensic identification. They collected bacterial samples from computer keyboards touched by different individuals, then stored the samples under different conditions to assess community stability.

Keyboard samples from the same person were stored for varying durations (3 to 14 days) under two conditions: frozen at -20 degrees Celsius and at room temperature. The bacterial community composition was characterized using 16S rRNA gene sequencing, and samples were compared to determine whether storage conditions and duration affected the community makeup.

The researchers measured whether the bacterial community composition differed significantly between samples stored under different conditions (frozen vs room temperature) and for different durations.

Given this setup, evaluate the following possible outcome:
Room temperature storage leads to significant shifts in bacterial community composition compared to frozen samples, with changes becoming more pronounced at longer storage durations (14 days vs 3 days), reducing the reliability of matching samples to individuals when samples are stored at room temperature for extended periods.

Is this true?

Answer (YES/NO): NO